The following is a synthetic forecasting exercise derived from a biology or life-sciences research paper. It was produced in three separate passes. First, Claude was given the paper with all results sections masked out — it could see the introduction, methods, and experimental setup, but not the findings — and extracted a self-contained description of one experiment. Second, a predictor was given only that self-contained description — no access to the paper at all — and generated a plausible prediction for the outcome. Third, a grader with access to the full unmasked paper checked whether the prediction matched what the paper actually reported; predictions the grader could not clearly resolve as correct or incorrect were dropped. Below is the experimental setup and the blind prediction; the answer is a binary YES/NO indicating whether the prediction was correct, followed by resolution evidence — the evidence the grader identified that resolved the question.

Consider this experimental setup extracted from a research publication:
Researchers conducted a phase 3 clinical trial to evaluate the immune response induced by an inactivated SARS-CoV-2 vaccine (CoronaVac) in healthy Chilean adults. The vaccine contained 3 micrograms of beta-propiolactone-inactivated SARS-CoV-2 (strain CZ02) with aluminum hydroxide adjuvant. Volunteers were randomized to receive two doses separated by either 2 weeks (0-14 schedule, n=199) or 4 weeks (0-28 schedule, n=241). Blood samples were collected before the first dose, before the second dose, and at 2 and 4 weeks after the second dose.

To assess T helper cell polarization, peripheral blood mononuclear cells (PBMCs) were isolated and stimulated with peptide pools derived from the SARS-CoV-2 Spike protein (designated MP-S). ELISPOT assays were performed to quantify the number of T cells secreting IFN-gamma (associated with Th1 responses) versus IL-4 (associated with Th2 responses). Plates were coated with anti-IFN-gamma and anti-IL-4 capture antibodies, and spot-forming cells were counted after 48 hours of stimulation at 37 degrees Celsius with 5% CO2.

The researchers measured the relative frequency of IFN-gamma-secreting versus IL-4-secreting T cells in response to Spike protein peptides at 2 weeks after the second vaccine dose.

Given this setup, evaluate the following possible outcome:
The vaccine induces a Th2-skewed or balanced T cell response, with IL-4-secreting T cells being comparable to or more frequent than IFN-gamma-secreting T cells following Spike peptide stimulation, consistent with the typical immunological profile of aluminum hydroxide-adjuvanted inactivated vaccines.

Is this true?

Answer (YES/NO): NO